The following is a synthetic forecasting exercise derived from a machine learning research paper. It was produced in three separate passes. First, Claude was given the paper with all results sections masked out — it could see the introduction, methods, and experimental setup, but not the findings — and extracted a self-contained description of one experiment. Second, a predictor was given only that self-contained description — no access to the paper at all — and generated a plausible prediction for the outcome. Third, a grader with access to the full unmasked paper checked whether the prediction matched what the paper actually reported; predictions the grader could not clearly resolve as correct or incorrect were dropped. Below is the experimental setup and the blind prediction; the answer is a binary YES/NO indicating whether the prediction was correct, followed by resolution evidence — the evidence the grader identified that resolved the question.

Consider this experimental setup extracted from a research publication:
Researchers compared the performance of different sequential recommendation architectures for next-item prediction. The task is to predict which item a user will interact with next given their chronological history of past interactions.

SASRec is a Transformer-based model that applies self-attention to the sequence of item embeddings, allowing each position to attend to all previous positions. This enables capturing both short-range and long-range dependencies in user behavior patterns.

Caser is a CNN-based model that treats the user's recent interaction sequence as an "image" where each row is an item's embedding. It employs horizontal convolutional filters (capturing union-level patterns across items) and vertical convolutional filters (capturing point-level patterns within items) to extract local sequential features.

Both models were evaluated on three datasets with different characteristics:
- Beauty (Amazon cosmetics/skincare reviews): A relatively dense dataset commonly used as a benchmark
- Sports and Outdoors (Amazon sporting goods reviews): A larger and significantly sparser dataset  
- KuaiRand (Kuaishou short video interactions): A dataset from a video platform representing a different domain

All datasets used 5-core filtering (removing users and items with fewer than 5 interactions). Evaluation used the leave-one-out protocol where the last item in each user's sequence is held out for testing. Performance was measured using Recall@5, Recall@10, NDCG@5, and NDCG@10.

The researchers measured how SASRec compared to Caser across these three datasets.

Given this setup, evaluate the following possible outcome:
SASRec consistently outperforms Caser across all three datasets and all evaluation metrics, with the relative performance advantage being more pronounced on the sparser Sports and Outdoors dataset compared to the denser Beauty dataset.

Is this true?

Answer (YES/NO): NO